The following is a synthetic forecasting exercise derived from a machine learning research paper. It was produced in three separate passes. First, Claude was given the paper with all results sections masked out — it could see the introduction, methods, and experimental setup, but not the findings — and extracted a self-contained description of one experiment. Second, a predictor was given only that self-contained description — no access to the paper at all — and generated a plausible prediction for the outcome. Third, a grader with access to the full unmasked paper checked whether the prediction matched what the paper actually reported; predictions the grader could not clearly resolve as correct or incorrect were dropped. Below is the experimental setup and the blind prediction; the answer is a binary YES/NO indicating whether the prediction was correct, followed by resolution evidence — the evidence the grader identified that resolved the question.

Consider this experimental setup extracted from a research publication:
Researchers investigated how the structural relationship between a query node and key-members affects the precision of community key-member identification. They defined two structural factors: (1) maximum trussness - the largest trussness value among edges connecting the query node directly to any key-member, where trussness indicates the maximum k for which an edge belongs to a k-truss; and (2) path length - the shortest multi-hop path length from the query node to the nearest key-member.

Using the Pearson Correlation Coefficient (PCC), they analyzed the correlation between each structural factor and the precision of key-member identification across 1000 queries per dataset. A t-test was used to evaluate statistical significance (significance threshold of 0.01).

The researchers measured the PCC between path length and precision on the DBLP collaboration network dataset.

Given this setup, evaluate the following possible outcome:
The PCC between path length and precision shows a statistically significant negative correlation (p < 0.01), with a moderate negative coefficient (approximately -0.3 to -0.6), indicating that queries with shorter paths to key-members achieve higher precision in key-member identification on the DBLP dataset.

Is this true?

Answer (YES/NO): NO